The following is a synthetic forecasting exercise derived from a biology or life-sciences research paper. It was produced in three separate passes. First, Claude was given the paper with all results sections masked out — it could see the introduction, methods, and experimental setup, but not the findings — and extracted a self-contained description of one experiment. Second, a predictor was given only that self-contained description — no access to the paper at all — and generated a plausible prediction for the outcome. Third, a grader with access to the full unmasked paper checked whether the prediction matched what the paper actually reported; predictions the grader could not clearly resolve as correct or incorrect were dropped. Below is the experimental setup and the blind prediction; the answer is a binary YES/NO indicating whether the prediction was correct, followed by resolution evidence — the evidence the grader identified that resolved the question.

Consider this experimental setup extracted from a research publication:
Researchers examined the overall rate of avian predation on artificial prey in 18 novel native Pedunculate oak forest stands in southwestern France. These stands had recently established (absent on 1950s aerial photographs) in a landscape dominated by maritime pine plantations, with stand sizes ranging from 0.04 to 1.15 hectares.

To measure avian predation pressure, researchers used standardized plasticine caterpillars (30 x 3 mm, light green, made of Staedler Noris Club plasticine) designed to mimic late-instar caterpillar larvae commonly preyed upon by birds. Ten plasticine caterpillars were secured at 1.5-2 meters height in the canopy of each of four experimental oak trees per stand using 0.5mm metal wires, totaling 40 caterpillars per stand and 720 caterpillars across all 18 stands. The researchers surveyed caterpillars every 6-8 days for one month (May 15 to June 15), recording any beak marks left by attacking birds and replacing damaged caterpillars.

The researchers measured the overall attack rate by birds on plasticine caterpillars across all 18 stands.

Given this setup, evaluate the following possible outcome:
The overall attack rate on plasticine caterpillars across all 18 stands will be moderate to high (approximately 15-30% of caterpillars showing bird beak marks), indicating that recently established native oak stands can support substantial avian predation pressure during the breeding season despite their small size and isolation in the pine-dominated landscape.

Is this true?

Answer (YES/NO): NO